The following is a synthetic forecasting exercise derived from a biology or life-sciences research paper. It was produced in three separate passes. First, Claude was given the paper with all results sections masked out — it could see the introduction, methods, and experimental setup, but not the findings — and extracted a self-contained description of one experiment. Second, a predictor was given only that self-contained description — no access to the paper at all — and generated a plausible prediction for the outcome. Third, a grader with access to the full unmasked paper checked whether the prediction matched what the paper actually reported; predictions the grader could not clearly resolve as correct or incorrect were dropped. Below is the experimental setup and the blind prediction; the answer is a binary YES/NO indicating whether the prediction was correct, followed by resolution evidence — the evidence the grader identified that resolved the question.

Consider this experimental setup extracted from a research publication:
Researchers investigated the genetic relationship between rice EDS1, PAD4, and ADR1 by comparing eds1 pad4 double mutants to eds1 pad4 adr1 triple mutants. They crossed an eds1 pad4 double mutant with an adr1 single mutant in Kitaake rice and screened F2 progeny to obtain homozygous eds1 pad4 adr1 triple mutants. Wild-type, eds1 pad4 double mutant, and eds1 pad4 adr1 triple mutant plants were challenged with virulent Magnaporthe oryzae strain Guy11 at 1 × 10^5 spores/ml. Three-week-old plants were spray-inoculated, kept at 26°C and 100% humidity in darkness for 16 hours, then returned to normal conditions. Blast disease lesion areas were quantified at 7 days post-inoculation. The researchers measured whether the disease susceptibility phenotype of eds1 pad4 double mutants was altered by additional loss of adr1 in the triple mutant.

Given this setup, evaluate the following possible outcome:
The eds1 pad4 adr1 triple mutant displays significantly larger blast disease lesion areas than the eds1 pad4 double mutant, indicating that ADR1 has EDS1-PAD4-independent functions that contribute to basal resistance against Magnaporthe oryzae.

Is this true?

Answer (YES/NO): NO